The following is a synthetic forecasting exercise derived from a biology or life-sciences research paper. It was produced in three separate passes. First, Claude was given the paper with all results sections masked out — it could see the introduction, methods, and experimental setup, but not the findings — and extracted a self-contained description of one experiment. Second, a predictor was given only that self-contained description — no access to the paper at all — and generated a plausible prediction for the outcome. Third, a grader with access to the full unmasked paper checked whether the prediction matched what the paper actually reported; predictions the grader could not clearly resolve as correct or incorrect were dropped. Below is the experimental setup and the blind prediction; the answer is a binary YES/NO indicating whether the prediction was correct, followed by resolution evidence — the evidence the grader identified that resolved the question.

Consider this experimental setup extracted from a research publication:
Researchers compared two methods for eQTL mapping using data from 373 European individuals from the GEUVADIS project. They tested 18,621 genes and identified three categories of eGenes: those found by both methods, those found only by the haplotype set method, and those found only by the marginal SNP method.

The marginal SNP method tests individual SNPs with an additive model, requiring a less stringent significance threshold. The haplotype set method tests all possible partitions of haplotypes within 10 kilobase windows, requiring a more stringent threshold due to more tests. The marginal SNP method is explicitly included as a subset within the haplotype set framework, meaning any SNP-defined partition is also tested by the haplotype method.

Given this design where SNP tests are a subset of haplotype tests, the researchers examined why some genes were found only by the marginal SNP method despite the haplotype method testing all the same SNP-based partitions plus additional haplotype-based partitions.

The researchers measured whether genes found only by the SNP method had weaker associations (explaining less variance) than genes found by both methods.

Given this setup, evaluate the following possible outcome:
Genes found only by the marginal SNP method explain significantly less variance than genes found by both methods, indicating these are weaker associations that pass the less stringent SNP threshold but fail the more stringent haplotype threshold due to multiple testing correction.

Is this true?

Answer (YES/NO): YES